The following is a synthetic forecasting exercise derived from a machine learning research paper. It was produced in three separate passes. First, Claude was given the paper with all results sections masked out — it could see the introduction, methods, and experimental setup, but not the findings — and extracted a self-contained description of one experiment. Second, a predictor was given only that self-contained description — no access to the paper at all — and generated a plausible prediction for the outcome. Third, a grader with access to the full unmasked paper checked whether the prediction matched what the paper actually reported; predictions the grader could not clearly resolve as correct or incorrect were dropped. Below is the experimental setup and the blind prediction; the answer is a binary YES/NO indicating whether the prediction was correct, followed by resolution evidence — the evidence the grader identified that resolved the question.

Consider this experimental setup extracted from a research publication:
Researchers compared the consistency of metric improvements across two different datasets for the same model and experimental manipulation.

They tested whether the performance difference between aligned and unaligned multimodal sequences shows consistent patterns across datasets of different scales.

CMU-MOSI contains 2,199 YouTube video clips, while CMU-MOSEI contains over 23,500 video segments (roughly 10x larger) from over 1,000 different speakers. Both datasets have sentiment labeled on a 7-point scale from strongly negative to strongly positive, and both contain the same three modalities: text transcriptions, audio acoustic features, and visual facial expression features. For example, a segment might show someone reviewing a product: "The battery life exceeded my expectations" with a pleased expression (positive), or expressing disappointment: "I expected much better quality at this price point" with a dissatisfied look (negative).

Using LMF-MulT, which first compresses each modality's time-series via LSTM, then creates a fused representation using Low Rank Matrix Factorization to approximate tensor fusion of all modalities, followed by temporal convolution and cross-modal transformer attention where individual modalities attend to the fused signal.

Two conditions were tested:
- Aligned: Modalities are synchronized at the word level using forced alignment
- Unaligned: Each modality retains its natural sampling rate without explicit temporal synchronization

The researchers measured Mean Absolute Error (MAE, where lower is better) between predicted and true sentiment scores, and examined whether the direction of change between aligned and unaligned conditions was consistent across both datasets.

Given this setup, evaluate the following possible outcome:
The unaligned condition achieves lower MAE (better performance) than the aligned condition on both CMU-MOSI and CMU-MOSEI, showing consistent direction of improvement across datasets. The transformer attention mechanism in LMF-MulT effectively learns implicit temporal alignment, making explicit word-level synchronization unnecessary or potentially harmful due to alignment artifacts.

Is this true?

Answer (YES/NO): NO